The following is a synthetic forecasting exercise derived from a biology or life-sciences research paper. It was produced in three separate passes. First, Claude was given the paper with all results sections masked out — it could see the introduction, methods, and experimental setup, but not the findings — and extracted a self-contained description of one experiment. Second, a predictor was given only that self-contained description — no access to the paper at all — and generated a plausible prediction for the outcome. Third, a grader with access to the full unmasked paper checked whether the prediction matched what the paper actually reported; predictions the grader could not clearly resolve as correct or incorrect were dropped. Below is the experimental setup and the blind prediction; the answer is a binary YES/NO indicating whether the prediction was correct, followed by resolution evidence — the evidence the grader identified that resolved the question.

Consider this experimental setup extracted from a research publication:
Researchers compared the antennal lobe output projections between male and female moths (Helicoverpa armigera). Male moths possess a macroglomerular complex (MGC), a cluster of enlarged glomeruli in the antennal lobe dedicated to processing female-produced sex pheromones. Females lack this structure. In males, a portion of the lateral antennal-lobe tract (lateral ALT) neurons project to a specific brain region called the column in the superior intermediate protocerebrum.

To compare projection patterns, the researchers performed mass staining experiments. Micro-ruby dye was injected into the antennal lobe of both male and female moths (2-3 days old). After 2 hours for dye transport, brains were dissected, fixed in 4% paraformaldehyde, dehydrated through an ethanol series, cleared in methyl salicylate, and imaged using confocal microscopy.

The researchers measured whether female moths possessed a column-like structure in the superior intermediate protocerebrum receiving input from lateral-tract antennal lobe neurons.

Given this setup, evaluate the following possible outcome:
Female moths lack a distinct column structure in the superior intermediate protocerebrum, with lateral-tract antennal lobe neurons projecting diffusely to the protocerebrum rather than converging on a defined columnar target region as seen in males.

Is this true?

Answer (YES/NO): NO